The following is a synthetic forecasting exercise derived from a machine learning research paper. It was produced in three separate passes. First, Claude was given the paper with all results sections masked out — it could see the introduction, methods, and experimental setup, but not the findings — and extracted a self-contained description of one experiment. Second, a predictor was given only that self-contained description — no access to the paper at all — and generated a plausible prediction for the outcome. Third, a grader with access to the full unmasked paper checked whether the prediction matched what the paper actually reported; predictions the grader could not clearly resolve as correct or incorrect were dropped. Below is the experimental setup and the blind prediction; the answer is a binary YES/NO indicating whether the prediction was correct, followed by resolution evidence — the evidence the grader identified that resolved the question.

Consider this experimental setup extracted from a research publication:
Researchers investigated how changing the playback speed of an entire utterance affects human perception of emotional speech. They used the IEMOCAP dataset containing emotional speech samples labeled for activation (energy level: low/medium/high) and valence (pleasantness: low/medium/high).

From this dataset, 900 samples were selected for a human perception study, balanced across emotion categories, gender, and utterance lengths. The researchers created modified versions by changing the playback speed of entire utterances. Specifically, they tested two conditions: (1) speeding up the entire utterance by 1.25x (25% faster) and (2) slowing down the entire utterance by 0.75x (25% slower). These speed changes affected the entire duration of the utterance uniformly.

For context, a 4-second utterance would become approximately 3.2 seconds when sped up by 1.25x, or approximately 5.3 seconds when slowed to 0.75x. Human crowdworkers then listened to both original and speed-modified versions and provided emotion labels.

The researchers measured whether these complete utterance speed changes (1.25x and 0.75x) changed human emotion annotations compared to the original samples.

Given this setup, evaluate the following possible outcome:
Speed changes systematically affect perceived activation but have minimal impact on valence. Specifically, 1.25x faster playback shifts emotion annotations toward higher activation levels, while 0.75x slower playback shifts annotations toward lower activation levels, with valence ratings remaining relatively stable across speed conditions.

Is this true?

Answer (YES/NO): YES